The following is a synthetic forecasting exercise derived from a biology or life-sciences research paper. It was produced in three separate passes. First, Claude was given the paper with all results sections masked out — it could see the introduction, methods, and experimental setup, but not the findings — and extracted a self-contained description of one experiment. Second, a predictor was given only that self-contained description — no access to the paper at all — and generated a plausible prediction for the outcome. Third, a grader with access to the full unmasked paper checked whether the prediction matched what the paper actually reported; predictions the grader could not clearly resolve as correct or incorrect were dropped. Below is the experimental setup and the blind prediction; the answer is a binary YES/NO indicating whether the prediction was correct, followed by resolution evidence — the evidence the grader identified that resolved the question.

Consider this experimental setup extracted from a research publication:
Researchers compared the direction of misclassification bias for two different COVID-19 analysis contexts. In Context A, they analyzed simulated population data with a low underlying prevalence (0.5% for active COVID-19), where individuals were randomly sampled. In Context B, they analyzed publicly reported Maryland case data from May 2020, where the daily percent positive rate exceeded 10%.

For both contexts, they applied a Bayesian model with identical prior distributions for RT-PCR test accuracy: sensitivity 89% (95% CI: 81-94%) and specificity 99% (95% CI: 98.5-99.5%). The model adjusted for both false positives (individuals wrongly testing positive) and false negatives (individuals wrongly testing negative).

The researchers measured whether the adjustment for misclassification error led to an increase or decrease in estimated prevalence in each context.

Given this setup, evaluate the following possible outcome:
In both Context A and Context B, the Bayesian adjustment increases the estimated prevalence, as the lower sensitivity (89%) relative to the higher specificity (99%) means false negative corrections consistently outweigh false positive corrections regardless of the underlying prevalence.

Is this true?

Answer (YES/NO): NO